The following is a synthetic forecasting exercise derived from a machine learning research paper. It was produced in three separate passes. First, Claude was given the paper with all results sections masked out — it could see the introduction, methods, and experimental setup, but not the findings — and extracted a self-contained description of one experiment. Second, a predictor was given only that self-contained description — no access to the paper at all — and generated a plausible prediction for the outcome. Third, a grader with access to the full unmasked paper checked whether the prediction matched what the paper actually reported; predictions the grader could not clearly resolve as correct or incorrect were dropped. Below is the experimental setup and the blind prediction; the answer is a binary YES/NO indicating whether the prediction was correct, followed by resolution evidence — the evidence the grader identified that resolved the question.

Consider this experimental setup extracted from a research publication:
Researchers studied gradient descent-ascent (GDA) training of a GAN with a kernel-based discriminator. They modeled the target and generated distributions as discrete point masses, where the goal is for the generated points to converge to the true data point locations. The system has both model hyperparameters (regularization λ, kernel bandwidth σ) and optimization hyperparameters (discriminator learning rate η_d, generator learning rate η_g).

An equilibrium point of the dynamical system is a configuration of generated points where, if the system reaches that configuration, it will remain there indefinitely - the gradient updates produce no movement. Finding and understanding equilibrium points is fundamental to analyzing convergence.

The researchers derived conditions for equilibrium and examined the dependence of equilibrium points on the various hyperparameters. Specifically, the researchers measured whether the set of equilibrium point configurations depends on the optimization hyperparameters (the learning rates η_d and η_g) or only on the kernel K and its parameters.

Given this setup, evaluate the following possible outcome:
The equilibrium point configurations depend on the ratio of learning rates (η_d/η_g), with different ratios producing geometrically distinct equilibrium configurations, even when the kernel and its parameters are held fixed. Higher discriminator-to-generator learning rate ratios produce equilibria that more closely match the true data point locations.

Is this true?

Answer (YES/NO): NO